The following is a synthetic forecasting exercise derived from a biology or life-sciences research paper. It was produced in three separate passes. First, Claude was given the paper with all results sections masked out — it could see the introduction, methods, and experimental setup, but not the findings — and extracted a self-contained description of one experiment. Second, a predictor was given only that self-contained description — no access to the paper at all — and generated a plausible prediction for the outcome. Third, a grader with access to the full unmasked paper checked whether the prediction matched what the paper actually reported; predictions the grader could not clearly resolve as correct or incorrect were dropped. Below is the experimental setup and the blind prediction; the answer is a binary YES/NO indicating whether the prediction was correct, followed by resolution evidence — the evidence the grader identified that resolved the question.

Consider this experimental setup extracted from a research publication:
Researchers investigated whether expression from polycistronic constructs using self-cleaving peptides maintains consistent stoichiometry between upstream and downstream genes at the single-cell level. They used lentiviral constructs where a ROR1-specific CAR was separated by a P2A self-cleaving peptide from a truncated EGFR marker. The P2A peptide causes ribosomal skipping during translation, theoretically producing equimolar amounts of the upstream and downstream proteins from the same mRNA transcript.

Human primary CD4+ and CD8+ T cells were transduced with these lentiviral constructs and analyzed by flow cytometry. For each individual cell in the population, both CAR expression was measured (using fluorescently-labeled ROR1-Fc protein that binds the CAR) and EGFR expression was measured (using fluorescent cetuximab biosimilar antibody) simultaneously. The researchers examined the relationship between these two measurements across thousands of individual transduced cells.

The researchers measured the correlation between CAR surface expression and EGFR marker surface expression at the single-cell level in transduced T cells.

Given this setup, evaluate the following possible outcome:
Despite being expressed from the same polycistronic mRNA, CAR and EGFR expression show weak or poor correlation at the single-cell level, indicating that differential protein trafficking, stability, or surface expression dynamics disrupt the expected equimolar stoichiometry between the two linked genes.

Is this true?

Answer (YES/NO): NO